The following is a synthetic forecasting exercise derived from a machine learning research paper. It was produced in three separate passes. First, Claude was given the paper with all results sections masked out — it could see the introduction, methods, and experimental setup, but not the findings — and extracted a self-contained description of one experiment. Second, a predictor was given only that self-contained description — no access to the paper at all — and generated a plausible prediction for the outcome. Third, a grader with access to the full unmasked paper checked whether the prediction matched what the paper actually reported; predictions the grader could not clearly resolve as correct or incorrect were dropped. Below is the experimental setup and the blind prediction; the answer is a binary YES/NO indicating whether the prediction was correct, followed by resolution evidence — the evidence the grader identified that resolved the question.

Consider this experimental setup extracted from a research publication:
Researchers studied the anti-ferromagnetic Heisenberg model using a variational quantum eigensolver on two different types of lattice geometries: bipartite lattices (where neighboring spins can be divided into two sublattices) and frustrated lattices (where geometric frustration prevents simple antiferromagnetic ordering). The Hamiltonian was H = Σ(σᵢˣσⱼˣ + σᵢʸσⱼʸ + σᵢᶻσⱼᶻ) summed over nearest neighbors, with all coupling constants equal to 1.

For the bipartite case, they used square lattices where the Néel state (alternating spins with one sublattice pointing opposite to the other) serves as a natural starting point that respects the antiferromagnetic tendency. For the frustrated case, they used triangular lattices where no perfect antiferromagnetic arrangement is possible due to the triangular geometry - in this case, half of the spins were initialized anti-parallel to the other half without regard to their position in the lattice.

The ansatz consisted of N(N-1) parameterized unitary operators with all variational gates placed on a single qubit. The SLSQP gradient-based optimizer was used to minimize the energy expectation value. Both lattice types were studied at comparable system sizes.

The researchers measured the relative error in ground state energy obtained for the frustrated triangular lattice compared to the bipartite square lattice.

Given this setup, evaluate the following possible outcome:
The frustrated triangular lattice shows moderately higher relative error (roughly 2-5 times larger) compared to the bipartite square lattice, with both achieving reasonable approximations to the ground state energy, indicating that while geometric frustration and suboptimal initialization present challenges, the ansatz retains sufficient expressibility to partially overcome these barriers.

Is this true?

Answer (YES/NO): YES